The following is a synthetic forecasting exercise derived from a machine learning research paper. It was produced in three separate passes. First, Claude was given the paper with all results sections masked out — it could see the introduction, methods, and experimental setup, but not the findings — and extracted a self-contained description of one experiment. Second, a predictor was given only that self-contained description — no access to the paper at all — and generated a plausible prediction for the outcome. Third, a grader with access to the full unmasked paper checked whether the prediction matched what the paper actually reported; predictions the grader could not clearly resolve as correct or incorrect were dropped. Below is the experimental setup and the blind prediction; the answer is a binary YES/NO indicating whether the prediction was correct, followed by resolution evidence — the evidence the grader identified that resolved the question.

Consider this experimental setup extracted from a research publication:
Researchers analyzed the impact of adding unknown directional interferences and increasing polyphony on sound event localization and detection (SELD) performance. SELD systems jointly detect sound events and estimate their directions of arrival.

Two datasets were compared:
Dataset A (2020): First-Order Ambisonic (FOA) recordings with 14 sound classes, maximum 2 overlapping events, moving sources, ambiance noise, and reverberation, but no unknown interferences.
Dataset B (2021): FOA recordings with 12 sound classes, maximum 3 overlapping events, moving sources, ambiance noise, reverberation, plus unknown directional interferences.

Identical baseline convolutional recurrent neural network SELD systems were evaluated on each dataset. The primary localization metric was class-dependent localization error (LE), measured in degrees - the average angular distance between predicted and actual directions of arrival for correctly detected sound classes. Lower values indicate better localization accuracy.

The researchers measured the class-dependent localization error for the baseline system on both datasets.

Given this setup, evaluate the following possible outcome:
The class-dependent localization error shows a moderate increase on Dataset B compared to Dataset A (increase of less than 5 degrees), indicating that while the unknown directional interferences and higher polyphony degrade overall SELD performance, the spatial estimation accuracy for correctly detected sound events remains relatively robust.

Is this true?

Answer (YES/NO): YES